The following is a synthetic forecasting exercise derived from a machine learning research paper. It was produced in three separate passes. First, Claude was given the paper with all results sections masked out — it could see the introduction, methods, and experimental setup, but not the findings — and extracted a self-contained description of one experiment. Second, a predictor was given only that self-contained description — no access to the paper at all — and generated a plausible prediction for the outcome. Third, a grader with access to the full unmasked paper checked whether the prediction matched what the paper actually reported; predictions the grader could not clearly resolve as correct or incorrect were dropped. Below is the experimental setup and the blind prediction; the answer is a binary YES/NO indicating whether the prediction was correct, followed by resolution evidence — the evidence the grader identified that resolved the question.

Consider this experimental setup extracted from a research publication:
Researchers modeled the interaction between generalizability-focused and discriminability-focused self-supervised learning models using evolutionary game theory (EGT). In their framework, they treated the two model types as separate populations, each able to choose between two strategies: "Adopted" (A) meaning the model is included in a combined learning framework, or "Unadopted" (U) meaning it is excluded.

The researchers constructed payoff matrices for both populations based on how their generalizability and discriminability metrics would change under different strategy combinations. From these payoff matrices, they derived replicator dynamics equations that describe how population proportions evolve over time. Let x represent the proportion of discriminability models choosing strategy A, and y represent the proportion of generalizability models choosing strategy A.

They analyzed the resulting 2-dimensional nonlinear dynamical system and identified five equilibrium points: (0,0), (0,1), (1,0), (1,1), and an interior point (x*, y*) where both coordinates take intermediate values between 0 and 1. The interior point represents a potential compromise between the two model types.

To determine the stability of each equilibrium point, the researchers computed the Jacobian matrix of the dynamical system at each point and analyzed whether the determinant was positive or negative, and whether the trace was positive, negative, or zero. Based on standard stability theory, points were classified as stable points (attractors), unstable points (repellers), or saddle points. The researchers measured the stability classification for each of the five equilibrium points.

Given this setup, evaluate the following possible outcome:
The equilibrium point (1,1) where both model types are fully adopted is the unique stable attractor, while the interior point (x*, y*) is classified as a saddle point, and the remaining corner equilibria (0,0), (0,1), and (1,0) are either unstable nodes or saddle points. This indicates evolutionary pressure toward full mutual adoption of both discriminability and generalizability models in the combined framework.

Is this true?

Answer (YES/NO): NO